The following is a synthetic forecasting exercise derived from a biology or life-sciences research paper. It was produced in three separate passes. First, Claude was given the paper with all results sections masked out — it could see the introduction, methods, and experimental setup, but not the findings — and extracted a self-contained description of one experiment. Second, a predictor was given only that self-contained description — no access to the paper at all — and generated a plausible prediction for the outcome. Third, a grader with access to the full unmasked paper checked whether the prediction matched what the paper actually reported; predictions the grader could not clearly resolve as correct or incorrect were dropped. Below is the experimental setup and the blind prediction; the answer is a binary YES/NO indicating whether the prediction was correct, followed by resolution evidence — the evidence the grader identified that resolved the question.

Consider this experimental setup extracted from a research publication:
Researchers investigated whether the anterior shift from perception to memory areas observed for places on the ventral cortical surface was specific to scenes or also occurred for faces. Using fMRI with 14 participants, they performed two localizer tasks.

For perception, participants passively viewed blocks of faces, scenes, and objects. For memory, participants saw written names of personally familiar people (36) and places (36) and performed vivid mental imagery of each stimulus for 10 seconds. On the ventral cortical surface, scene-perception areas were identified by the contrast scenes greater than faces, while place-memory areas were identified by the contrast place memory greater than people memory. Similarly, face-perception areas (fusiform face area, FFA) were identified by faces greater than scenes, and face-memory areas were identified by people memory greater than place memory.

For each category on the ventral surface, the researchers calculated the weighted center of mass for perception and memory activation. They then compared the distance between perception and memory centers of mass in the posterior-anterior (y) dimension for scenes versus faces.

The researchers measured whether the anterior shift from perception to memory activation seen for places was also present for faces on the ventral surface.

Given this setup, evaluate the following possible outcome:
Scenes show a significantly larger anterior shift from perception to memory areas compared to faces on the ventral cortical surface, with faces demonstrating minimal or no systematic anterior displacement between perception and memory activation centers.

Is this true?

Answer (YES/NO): YES